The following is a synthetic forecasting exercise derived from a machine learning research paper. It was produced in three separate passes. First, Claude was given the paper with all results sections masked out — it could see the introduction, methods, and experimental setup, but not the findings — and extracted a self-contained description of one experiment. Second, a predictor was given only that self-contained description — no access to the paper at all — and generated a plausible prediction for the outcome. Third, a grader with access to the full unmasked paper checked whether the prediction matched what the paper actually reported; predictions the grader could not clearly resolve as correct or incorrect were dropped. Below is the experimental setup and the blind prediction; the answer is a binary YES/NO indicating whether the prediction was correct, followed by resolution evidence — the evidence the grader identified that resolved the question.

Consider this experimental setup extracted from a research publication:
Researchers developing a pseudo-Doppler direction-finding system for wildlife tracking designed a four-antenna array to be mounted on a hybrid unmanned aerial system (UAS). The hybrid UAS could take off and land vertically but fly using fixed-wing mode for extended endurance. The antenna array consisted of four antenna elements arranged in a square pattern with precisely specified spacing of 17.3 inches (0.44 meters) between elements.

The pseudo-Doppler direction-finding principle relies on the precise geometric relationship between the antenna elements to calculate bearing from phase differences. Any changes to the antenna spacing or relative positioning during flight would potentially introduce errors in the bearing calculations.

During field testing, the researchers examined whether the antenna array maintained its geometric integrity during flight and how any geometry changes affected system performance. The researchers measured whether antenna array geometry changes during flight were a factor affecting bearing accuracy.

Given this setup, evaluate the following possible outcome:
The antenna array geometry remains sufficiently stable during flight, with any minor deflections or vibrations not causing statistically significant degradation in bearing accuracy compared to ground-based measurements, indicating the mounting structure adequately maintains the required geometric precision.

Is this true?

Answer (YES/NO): NO